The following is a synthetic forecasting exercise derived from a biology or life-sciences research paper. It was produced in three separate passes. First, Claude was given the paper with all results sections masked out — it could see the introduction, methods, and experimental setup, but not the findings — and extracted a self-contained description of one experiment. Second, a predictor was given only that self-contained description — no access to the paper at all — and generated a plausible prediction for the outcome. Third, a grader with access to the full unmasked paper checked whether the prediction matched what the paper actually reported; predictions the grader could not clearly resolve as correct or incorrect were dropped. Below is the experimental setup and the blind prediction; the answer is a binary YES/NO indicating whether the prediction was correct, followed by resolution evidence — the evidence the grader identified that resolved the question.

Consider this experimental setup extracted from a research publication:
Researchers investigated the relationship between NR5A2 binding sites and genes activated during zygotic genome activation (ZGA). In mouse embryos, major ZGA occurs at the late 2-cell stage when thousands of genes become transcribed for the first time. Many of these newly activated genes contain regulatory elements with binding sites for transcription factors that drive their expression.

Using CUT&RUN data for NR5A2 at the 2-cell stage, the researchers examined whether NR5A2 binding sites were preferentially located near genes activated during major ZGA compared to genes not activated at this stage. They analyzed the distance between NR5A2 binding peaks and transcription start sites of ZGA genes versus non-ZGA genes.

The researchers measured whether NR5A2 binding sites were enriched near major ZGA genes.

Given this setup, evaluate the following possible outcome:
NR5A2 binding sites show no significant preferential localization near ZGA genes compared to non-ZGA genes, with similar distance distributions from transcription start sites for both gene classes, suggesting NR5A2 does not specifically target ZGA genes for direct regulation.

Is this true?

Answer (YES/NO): NO